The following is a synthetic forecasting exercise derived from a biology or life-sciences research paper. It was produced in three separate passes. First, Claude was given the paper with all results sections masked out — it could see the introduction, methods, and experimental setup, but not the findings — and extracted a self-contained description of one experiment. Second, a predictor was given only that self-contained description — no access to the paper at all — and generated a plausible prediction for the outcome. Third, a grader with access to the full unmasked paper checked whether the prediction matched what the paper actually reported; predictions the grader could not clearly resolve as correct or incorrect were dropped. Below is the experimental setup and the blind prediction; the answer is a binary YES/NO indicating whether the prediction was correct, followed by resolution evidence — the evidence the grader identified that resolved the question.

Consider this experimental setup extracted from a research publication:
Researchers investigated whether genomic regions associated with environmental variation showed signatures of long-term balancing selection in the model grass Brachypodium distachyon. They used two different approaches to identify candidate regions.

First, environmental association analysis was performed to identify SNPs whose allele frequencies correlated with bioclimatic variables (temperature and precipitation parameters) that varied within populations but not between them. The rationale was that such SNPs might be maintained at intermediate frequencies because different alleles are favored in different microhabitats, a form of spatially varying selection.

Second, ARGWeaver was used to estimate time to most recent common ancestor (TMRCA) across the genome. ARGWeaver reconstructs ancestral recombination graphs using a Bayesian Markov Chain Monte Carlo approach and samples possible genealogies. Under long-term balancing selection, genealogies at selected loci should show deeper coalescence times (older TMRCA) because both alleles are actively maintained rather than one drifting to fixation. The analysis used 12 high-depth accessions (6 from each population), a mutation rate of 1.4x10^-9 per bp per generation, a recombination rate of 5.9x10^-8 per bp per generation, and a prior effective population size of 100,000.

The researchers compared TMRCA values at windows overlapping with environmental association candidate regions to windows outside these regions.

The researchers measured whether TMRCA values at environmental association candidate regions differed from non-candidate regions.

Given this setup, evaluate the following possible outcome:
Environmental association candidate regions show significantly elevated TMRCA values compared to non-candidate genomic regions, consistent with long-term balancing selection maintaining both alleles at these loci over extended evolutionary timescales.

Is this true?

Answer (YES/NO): YES